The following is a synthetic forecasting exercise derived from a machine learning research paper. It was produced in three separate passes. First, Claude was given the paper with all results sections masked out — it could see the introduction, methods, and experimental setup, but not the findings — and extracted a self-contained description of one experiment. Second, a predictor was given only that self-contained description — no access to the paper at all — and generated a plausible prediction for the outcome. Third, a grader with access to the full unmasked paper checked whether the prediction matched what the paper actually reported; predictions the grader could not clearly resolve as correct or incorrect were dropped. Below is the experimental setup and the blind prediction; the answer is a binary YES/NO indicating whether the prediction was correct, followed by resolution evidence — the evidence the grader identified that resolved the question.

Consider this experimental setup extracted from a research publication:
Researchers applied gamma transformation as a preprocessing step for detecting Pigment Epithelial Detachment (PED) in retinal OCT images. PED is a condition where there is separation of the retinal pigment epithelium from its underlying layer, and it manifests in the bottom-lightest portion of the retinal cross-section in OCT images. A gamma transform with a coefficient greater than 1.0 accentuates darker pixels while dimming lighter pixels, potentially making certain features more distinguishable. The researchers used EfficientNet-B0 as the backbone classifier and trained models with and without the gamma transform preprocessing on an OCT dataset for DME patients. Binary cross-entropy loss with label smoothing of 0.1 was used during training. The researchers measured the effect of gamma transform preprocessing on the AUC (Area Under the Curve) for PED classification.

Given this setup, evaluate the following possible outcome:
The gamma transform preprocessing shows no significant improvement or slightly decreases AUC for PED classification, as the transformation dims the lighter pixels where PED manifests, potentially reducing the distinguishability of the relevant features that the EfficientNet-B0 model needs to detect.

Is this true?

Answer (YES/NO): NO